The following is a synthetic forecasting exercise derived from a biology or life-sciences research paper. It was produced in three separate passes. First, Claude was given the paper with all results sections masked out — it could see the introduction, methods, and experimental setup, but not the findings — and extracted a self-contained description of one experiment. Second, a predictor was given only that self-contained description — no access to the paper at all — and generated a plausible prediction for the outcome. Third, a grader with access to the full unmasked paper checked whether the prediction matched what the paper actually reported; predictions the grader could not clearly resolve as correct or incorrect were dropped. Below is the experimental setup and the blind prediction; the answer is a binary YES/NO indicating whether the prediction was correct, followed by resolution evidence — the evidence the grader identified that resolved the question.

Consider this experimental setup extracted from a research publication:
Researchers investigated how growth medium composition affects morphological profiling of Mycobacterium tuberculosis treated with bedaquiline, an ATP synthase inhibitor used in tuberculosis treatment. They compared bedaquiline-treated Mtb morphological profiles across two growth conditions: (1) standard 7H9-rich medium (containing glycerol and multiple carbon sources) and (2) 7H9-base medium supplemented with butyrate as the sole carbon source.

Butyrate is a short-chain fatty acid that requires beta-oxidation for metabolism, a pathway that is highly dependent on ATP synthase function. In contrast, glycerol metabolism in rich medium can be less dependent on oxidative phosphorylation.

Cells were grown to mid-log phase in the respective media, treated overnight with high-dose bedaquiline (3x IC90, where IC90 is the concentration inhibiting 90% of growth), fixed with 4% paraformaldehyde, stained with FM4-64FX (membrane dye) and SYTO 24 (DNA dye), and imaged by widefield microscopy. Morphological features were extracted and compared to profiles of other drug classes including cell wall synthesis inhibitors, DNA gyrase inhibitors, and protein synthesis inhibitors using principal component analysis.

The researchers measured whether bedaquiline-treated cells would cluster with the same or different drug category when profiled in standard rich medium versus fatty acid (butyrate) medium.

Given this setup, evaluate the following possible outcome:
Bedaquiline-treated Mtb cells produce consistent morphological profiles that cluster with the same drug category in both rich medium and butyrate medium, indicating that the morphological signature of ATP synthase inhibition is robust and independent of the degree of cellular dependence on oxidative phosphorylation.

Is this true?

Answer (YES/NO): NO